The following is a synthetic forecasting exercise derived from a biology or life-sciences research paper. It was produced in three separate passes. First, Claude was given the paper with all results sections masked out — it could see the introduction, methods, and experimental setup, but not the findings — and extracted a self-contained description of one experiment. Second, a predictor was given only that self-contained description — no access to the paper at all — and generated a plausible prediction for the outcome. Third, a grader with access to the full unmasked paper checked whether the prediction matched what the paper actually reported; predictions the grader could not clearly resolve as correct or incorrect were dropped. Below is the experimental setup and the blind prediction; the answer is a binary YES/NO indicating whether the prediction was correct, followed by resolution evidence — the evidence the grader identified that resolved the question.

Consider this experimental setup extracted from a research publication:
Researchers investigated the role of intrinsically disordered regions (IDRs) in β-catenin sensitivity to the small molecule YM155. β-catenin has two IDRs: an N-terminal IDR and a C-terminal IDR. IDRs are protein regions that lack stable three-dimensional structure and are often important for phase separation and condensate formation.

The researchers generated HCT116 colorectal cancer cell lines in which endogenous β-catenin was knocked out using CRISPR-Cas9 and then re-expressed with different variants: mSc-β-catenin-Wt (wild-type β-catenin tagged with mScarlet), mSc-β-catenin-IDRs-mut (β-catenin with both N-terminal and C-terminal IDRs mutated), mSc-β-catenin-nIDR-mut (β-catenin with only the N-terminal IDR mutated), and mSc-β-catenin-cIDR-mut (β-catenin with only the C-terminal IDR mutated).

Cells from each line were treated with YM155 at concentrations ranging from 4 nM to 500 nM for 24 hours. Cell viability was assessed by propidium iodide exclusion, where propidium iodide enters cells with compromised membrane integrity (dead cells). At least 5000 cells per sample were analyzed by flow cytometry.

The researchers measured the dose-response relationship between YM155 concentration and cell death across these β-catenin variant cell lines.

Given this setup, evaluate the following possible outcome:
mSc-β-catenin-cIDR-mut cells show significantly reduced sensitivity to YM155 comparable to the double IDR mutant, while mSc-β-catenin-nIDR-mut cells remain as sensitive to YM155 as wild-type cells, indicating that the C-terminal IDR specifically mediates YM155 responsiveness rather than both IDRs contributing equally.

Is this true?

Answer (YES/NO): NO